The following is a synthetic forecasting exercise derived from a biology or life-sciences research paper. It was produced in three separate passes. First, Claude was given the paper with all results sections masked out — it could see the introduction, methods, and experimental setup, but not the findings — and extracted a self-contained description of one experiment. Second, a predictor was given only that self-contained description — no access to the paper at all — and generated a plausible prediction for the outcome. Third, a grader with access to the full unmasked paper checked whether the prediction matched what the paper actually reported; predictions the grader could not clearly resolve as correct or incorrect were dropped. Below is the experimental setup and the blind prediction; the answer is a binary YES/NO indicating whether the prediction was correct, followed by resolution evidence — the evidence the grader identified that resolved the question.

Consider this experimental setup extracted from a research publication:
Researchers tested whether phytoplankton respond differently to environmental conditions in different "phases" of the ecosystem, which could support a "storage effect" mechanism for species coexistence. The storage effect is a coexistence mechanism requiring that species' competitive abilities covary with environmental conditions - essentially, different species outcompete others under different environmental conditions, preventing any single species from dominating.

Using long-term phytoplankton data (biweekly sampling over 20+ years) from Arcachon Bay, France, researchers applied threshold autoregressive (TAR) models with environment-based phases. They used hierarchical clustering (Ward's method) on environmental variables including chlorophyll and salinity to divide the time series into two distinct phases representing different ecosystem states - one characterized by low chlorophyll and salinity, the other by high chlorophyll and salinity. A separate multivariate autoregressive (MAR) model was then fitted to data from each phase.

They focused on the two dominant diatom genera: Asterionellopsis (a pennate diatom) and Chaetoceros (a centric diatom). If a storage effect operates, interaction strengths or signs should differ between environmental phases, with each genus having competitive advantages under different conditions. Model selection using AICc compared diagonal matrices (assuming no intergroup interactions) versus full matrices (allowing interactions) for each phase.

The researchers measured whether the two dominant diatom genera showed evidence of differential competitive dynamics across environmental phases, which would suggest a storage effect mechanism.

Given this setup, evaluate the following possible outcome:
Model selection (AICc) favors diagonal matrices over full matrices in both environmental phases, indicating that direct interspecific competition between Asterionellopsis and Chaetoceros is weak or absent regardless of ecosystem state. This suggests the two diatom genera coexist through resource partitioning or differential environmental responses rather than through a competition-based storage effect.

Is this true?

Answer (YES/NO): YES